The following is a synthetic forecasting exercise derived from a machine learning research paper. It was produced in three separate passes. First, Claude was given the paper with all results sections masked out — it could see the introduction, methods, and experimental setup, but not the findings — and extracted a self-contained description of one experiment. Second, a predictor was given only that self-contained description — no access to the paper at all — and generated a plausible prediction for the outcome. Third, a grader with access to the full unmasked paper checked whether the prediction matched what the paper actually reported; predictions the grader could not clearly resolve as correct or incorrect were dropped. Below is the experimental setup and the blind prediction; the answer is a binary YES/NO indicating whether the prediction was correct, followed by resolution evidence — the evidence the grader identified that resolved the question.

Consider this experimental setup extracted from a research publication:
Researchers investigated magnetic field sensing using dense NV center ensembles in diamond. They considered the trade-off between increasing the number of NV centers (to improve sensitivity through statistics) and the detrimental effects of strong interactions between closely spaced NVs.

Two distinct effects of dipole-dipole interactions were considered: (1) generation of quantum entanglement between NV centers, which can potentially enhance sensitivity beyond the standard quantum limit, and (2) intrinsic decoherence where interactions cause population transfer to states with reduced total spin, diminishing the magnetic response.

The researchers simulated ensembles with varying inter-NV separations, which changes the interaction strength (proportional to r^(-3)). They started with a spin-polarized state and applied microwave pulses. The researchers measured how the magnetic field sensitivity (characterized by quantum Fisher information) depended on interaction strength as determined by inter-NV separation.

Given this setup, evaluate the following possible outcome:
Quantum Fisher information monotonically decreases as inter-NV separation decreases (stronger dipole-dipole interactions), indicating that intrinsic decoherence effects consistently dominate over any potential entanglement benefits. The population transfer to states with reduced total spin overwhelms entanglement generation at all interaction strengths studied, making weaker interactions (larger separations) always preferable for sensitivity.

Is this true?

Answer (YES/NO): NO